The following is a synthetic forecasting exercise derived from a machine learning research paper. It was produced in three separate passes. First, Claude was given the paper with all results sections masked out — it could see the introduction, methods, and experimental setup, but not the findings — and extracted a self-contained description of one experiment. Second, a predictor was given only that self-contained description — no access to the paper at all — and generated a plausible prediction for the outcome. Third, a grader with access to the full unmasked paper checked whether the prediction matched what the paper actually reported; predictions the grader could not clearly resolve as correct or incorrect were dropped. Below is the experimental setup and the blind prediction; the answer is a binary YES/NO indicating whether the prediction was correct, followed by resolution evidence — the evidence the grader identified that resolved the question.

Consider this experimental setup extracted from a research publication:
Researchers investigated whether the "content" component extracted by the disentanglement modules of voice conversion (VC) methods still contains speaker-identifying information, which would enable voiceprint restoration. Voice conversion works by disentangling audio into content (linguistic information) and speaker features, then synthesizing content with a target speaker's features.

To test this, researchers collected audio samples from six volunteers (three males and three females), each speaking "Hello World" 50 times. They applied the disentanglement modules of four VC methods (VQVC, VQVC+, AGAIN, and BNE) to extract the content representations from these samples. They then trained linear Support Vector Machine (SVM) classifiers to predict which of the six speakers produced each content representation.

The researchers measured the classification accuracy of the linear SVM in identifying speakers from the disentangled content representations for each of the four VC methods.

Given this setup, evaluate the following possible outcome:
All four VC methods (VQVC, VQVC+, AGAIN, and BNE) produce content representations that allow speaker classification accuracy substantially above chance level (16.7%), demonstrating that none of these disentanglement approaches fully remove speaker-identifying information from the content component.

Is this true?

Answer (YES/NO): YES